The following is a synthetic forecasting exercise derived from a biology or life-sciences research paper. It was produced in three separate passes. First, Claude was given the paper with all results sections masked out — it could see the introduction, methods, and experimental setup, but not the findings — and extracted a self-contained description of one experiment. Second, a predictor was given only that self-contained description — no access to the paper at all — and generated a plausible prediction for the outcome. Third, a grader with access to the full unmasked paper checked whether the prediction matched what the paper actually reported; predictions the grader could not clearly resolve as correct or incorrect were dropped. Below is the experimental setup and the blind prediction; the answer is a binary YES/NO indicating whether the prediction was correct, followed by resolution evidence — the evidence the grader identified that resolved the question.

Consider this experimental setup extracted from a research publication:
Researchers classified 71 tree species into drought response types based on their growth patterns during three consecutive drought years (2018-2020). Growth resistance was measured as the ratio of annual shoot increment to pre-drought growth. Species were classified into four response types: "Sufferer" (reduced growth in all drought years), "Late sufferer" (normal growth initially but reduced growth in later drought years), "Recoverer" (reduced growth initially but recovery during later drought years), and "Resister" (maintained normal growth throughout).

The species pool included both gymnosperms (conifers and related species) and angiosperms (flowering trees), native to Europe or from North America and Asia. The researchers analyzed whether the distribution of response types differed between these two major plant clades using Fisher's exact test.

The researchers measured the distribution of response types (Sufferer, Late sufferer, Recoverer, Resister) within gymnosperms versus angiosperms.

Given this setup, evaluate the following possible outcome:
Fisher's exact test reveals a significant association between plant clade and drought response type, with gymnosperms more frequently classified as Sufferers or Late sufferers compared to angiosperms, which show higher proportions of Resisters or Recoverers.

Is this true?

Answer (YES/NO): NO